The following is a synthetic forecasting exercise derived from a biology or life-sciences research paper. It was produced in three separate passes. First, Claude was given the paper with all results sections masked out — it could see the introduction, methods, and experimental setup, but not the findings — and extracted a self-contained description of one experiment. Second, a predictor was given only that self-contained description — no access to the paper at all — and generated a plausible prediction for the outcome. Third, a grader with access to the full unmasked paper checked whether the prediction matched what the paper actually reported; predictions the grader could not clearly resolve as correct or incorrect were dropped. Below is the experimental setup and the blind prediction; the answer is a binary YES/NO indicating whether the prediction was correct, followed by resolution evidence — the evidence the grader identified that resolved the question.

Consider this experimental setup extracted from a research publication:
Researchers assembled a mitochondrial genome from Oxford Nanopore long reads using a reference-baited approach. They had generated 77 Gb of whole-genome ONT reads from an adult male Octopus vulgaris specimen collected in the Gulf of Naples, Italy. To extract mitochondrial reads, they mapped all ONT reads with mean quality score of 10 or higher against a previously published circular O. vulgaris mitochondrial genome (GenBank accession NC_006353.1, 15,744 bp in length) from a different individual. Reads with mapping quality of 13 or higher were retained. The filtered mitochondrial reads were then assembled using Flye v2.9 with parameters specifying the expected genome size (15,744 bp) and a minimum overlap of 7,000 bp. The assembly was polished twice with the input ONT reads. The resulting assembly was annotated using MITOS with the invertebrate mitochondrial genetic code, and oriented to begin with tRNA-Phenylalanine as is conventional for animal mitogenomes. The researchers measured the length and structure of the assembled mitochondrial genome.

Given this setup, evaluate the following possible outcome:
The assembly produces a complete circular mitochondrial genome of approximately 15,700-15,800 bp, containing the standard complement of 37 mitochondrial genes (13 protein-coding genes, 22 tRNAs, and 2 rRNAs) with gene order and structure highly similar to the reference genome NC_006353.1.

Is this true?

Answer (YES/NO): NO